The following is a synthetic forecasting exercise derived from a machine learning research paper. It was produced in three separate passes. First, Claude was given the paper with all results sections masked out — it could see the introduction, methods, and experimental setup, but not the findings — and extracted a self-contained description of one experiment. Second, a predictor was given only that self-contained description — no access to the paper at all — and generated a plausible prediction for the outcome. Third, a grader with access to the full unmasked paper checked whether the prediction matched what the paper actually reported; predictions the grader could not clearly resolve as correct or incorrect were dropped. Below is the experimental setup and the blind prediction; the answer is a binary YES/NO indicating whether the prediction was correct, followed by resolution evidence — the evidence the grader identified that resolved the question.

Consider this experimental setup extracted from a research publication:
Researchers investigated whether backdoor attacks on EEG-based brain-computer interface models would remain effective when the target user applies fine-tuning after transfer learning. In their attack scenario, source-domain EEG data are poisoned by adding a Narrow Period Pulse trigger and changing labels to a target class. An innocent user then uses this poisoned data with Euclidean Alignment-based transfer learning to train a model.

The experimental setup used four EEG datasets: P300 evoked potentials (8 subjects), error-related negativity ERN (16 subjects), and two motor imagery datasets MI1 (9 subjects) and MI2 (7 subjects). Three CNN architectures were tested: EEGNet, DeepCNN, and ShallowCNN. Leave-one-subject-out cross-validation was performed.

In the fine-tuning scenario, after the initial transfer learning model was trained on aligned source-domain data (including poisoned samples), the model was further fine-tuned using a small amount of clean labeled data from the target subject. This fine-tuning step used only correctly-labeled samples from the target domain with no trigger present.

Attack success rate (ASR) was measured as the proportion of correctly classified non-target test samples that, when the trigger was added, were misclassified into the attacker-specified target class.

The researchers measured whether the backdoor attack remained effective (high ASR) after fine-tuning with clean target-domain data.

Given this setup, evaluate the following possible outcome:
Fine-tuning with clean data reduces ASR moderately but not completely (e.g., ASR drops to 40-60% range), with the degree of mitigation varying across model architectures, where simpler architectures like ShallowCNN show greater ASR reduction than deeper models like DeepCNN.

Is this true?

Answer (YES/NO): NO